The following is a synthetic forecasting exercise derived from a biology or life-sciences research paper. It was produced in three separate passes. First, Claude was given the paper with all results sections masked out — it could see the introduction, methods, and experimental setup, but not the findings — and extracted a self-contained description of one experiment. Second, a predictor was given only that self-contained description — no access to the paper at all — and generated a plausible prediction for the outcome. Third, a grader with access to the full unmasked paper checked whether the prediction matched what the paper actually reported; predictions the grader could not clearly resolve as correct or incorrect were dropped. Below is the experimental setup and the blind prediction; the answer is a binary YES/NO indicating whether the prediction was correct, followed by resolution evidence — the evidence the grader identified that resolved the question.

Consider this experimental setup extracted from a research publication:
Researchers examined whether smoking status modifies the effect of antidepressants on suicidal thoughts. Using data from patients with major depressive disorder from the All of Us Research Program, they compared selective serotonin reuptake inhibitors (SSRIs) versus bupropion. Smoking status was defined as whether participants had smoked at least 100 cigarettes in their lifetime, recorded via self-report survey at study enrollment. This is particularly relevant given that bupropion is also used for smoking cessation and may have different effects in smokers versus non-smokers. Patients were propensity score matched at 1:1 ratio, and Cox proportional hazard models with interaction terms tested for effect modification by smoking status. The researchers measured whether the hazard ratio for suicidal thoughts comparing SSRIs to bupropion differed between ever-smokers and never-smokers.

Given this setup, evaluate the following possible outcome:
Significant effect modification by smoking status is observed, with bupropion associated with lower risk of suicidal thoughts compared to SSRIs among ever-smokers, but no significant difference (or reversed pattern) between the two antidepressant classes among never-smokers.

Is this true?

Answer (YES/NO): NO